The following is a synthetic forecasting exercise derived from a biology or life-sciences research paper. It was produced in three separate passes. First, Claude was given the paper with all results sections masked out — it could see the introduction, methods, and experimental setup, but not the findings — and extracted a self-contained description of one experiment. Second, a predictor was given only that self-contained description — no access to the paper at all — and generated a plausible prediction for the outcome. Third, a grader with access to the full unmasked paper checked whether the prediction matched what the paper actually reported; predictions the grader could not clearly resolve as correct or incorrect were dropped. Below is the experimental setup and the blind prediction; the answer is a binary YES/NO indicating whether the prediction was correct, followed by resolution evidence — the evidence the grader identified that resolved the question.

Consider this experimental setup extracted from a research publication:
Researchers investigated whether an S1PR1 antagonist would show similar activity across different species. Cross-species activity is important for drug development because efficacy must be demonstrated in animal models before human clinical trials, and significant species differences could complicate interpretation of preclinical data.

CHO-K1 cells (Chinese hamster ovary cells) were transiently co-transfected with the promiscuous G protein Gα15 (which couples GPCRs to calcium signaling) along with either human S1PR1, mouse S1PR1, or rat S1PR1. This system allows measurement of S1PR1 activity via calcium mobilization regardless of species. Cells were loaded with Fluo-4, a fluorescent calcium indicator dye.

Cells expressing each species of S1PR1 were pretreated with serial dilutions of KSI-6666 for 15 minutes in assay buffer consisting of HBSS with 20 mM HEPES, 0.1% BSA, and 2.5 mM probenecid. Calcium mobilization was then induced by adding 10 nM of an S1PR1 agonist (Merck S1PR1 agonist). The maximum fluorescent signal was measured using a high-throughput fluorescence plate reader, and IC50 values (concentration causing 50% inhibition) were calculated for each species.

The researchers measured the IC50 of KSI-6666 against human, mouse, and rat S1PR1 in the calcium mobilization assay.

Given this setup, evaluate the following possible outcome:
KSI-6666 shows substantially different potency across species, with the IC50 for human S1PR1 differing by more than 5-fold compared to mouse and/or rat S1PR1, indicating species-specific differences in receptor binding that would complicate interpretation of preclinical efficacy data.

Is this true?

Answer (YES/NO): NO